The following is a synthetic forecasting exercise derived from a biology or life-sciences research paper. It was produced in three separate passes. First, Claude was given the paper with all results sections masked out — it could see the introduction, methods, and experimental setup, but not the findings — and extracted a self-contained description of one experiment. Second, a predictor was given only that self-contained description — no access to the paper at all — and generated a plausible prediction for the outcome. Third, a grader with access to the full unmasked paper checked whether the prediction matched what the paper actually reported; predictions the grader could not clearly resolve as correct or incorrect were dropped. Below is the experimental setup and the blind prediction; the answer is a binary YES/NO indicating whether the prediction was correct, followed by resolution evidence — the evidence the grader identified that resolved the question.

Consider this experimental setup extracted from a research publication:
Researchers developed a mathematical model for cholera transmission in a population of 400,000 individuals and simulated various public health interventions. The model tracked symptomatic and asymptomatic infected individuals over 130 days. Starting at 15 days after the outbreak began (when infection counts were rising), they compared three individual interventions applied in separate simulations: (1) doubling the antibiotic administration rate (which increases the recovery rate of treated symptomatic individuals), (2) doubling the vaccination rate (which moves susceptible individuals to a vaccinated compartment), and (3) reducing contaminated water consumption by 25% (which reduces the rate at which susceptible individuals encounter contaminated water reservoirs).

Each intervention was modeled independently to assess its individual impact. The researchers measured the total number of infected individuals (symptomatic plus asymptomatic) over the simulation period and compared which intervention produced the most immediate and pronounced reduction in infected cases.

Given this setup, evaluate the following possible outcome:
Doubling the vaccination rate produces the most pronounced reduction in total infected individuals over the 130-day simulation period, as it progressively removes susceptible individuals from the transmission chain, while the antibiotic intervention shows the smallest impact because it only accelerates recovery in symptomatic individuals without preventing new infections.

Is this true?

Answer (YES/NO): NO